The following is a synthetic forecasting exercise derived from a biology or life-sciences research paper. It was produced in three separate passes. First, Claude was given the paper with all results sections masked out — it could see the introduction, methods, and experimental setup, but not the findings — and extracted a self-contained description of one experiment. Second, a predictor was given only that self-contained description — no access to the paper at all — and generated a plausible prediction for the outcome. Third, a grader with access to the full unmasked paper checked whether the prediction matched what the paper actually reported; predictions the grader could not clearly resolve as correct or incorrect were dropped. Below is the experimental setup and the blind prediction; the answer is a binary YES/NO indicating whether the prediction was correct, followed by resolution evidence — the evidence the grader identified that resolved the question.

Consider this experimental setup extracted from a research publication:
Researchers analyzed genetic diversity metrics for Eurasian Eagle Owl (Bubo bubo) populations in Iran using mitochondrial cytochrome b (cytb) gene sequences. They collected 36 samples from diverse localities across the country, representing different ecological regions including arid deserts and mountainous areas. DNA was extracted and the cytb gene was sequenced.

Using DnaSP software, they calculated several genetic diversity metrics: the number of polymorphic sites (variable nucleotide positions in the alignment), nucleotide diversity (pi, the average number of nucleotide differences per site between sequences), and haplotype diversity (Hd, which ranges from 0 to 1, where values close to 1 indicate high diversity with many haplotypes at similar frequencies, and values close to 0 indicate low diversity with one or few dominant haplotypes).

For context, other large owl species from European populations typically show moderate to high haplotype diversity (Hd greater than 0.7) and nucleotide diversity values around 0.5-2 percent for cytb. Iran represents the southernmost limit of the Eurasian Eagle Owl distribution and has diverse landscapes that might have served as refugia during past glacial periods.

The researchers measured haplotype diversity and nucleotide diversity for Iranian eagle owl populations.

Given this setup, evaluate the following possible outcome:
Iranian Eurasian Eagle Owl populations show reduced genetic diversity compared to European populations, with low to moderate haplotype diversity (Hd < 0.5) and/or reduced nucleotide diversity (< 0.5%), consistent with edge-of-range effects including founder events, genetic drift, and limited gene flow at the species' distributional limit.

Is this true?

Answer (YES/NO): YES